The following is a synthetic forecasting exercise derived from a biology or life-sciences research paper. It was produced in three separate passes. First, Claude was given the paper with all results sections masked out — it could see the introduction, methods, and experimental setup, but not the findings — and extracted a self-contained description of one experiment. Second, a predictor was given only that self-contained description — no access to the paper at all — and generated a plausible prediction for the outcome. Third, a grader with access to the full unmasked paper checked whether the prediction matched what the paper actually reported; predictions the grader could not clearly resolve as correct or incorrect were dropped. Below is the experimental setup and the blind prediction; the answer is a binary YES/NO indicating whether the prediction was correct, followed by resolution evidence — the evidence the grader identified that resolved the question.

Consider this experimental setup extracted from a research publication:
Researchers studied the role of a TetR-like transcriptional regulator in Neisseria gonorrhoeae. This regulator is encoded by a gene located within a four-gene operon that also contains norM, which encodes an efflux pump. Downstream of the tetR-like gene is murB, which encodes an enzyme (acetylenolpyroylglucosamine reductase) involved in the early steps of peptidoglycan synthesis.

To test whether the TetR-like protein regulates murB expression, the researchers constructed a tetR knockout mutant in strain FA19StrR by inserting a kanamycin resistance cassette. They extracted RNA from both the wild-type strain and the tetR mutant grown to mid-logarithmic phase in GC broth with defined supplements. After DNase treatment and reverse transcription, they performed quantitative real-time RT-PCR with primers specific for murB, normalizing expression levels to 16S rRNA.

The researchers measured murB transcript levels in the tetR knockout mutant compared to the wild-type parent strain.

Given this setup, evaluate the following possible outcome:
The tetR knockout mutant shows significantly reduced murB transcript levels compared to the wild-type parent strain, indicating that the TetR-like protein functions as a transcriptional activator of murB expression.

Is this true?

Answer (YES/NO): YES